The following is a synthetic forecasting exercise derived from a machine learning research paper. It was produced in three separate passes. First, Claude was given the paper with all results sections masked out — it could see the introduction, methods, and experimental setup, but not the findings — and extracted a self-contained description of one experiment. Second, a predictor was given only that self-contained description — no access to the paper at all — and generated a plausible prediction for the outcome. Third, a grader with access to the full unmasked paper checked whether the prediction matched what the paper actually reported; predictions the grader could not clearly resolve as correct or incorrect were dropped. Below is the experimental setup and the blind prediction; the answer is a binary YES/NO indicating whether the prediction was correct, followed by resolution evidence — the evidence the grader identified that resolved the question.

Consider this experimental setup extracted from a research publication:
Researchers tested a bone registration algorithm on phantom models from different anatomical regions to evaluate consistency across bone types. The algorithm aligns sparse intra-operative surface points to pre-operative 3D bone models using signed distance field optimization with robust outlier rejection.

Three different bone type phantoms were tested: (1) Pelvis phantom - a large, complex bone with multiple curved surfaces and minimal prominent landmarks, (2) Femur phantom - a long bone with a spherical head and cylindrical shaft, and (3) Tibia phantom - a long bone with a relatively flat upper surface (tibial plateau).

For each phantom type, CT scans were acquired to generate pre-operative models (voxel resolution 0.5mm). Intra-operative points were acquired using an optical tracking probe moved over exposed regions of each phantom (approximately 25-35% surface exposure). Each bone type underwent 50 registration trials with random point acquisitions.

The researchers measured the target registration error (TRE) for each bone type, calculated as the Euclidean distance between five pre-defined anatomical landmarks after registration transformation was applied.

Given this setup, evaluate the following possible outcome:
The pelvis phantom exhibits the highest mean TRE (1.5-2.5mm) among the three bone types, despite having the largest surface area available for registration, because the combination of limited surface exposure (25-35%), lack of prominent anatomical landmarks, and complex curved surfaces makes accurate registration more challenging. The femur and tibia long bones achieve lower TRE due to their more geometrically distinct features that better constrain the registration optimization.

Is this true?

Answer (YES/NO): NO